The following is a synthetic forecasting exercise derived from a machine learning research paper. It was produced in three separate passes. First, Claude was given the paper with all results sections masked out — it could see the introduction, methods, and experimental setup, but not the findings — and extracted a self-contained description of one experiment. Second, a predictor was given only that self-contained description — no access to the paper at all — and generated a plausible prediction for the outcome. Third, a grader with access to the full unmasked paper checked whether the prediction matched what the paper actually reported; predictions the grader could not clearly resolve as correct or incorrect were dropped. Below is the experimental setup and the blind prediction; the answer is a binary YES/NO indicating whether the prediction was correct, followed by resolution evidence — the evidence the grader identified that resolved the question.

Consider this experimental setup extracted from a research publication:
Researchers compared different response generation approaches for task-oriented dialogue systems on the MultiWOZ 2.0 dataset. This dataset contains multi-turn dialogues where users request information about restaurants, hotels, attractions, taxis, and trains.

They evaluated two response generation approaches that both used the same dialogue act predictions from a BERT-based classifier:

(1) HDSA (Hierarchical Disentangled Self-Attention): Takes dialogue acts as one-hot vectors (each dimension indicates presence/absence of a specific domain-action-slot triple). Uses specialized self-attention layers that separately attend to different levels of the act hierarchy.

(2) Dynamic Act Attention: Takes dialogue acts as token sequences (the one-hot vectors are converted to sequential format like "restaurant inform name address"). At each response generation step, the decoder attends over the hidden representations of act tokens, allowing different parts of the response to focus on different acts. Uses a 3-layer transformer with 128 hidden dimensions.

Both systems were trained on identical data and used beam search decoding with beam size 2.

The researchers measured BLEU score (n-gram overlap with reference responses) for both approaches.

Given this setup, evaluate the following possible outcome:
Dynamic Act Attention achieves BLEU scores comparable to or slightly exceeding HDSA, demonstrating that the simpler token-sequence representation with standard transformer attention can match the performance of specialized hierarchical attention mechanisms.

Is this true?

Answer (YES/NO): NO